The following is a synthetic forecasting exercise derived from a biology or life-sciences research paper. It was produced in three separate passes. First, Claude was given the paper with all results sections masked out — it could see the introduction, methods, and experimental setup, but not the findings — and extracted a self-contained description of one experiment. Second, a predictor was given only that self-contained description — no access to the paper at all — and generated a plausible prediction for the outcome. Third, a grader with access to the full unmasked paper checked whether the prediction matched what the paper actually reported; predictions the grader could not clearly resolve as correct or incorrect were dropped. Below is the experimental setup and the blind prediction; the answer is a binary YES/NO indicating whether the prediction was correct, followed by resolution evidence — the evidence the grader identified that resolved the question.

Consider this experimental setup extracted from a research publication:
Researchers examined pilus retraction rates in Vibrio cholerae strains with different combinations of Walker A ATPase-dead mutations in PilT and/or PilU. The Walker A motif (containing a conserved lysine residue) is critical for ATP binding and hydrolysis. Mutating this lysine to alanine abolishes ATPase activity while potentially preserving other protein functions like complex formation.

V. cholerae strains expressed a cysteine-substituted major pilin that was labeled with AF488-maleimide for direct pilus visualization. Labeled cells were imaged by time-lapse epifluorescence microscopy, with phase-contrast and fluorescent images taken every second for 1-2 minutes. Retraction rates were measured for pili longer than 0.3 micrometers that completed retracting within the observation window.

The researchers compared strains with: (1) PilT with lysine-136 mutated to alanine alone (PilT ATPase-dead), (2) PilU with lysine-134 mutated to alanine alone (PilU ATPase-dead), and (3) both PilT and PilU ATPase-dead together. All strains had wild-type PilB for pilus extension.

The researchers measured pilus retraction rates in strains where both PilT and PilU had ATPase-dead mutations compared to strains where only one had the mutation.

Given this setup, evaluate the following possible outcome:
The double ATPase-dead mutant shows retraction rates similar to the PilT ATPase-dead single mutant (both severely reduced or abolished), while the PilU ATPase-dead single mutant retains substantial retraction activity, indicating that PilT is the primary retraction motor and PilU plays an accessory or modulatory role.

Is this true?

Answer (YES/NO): NO